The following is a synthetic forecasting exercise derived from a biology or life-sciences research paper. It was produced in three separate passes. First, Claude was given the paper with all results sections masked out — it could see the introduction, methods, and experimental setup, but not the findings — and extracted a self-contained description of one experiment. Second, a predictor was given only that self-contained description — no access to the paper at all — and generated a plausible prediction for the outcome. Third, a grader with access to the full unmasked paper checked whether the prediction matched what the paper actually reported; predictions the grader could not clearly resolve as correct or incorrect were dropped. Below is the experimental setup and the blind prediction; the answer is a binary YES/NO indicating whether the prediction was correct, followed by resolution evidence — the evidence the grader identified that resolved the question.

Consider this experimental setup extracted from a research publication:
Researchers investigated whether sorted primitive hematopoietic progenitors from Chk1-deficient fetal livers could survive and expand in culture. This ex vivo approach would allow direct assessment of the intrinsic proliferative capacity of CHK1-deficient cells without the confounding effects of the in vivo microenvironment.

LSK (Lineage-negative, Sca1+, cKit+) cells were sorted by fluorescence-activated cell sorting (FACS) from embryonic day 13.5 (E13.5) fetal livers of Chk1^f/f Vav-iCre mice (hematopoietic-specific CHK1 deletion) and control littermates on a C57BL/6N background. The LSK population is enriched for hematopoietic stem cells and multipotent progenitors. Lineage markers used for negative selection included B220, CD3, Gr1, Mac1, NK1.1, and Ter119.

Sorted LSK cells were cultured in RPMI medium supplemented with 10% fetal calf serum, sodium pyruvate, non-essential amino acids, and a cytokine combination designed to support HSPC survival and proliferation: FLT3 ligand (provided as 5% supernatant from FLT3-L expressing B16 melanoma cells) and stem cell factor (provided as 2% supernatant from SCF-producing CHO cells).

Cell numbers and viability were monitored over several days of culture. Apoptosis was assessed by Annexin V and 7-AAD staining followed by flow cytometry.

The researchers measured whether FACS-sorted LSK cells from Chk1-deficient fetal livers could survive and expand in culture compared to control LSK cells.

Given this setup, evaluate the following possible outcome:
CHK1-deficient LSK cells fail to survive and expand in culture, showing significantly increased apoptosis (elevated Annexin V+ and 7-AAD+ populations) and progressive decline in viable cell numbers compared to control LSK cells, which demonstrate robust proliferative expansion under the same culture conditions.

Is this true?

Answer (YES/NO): YES